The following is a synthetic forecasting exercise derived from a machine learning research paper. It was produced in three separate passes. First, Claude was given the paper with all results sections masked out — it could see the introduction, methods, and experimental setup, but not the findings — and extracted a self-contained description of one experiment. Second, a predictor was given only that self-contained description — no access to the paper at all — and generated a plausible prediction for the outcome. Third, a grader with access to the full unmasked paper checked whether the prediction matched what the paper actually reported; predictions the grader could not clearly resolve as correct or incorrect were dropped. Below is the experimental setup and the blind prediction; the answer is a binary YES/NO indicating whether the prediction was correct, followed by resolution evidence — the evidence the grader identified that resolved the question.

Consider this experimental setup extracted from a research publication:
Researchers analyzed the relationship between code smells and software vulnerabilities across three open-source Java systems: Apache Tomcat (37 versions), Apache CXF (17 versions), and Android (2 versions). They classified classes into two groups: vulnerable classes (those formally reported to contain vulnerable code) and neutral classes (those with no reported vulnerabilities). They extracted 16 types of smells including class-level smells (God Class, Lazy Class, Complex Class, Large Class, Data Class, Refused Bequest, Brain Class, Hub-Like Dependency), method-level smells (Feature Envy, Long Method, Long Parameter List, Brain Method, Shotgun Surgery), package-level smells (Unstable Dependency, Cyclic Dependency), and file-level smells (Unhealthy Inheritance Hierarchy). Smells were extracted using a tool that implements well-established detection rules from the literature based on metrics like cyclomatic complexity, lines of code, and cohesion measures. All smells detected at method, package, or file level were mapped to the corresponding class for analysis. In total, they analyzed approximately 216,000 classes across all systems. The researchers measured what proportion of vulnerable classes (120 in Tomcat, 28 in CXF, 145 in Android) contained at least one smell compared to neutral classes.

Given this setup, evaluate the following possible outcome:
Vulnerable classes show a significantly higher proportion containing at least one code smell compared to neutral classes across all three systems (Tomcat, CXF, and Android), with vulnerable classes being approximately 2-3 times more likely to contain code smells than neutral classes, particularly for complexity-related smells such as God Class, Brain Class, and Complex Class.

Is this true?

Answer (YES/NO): NO